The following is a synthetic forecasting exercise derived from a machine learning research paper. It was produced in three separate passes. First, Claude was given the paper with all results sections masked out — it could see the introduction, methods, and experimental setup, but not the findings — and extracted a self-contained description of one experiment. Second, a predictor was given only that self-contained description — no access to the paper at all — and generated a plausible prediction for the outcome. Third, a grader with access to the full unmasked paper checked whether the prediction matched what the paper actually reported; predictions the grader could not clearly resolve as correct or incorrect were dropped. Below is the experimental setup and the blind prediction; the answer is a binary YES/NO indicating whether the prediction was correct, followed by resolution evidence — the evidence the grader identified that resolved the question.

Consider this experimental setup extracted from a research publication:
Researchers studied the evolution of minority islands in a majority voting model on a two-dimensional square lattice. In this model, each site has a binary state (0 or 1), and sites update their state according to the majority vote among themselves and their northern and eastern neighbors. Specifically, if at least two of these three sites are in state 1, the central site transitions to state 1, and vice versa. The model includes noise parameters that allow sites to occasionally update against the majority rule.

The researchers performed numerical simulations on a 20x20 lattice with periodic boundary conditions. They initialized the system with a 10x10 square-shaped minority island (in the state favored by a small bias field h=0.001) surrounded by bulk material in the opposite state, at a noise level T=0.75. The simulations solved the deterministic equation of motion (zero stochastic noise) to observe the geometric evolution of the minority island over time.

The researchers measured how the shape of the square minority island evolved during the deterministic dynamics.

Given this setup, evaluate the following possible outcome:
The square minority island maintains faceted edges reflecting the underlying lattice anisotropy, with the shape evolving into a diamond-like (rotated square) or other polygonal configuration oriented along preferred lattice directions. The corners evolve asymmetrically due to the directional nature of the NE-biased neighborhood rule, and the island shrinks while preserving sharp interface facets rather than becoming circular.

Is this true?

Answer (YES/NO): NO